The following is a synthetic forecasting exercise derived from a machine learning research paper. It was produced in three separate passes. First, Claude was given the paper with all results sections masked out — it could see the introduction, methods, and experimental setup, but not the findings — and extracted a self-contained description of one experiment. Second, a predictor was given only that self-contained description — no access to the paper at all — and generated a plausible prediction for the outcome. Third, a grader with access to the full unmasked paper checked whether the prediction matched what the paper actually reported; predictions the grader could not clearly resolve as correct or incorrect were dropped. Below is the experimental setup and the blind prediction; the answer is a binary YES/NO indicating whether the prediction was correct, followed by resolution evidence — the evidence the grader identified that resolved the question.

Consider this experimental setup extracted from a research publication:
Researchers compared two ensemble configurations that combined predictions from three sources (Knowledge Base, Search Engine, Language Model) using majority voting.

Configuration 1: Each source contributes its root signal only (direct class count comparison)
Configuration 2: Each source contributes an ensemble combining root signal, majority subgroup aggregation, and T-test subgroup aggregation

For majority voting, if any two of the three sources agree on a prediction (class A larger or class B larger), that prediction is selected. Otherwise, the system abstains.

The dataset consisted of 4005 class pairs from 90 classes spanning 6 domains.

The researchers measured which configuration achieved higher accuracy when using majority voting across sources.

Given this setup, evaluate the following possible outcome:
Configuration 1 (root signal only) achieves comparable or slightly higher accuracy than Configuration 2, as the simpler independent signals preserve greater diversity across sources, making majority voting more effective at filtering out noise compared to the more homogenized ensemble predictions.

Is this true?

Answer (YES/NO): NO